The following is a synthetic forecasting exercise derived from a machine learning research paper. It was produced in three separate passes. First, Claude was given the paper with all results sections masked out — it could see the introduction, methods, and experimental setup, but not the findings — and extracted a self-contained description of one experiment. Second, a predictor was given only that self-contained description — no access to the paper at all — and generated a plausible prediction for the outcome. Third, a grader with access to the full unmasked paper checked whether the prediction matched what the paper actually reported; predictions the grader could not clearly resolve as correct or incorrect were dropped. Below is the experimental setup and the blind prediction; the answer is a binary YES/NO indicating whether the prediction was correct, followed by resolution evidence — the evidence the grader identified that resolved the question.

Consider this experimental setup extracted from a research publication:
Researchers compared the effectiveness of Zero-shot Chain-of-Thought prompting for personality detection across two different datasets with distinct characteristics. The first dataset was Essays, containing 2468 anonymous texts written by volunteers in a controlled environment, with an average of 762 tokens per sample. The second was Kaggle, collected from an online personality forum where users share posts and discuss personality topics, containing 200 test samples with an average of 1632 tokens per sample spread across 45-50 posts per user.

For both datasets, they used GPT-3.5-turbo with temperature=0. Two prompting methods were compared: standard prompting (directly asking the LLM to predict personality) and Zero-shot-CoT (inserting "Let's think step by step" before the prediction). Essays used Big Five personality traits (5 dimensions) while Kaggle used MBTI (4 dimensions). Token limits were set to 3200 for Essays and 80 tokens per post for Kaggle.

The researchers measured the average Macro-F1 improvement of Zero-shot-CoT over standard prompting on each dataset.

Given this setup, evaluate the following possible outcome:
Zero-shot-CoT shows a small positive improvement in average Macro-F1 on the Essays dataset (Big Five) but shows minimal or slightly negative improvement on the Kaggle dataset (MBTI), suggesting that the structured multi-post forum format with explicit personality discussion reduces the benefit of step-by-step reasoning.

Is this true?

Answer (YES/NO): NO